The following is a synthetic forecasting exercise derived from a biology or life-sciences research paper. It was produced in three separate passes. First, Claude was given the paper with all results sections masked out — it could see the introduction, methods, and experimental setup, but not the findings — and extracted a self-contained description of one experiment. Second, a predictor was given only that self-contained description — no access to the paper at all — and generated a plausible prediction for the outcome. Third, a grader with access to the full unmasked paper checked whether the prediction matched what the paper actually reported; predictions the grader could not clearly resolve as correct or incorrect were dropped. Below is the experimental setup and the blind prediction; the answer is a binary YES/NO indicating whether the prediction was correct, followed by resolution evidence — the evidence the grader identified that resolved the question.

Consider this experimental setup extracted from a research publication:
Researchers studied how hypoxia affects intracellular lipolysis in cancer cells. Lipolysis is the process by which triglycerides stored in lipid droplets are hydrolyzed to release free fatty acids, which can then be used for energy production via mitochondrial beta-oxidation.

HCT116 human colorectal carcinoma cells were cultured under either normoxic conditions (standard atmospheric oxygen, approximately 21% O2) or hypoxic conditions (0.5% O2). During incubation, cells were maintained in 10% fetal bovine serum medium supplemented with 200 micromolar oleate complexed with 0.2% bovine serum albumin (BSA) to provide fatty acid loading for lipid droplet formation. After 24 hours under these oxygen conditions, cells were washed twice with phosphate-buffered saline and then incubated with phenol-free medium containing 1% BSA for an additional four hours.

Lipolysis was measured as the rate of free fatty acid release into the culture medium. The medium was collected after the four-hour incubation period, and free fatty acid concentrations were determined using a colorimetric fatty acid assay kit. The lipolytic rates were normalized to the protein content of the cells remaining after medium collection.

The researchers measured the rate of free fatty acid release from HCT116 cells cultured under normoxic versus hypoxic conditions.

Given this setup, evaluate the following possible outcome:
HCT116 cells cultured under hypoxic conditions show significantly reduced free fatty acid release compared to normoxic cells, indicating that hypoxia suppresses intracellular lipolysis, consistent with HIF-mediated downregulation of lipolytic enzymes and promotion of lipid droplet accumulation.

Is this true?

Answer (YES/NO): NO